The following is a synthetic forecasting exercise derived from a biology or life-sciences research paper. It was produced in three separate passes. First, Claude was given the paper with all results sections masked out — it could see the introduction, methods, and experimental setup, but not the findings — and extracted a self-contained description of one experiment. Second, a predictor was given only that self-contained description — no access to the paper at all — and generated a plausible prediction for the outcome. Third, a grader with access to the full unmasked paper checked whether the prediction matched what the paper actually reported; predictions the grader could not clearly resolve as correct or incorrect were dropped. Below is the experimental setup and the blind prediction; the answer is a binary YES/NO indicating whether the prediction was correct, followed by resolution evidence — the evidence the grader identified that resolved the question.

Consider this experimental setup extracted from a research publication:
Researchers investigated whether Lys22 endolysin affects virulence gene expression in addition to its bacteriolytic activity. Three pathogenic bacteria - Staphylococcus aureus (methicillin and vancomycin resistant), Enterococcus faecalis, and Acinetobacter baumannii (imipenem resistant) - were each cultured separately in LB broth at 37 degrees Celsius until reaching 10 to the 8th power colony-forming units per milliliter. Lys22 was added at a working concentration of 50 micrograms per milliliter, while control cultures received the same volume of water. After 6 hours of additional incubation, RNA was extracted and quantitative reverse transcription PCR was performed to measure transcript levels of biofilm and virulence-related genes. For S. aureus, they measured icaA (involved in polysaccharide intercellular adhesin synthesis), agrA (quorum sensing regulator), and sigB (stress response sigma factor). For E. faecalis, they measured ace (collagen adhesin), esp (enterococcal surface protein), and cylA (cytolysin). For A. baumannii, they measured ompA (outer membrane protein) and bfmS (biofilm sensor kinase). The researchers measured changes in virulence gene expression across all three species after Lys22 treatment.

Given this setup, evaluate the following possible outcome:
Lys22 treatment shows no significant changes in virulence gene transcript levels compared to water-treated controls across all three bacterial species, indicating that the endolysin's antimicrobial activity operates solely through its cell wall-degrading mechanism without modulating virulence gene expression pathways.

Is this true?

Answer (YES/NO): NO